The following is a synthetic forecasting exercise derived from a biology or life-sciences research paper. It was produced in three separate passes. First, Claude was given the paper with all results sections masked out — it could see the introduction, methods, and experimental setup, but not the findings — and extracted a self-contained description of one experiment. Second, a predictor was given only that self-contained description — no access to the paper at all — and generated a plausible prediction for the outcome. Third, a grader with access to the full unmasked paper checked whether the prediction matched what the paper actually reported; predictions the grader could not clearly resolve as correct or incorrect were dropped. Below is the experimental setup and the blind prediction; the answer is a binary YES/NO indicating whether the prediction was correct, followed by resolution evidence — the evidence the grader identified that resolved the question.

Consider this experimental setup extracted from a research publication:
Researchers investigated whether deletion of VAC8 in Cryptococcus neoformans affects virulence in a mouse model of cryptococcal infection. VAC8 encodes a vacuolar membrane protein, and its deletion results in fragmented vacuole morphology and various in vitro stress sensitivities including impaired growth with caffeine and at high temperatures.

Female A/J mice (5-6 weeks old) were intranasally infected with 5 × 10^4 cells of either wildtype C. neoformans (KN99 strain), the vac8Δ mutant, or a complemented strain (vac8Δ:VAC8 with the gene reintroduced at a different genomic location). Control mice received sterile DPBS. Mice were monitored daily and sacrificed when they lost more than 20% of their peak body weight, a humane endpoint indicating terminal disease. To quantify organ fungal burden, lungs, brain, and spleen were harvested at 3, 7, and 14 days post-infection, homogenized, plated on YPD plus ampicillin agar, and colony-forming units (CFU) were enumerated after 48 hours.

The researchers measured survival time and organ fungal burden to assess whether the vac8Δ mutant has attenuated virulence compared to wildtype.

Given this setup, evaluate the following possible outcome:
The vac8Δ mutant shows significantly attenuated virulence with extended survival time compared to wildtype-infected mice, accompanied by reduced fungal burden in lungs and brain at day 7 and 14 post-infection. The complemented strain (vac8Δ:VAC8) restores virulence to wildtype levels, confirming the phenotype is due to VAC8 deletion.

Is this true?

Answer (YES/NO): NO